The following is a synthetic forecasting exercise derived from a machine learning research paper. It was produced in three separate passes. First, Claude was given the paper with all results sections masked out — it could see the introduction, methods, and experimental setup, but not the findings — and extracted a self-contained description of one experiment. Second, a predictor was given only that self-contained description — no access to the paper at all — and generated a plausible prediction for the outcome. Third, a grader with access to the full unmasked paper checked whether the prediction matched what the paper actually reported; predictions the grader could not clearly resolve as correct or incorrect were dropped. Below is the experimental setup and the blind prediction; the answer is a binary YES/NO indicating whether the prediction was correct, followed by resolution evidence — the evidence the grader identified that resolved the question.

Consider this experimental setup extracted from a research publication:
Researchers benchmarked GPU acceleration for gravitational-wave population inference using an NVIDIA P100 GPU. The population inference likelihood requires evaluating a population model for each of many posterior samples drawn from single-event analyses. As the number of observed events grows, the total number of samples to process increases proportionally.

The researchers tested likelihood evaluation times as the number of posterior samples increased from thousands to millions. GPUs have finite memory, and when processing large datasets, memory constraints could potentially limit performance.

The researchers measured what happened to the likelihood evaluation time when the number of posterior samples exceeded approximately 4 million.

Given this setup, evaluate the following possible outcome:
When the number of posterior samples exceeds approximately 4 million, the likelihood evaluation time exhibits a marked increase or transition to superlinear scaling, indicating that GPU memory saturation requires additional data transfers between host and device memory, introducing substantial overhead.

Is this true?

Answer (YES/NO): NO